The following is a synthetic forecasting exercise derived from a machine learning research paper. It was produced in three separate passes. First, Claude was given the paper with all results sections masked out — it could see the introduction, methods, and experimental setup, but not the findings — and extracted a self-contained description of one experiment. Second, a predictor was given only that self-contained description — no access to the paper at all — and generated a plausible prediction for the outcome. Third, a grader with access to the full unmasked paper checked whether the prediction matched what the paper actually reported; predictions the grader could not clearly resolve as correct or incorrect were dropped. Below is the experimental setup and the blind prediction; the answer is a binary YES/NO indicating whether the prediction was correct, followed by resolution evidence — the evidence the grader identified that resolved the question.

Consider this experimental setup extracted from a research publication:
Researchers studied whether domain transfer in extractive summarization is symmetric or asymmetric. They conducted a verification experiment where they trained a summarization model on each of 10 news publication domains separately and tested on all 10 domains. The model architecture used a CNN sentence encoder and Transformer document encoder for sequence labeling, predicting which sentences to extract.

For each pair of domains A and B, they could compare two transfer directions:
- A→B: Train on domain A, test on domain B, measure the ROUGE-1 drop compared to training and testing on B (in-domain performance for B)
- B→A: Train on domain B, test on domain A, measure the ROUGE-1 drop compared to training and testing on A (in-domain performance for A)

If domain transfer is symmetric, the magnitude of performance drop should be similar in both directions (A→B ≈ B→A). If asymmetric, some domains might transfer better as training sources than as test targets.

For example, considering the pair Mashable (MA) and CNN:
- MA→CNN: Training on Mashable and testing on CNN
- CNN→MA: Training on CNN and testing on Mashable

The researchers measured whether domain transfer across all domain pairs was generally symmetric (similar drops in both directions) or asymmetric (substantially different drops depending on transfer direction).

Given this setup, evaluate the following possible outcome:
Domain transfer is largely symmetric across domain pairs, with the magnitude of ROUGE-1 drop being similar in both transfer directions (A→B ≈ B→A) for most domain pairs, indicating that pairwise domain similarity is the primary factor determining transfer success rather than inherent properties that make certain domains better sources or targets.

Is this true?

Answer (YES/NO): NO